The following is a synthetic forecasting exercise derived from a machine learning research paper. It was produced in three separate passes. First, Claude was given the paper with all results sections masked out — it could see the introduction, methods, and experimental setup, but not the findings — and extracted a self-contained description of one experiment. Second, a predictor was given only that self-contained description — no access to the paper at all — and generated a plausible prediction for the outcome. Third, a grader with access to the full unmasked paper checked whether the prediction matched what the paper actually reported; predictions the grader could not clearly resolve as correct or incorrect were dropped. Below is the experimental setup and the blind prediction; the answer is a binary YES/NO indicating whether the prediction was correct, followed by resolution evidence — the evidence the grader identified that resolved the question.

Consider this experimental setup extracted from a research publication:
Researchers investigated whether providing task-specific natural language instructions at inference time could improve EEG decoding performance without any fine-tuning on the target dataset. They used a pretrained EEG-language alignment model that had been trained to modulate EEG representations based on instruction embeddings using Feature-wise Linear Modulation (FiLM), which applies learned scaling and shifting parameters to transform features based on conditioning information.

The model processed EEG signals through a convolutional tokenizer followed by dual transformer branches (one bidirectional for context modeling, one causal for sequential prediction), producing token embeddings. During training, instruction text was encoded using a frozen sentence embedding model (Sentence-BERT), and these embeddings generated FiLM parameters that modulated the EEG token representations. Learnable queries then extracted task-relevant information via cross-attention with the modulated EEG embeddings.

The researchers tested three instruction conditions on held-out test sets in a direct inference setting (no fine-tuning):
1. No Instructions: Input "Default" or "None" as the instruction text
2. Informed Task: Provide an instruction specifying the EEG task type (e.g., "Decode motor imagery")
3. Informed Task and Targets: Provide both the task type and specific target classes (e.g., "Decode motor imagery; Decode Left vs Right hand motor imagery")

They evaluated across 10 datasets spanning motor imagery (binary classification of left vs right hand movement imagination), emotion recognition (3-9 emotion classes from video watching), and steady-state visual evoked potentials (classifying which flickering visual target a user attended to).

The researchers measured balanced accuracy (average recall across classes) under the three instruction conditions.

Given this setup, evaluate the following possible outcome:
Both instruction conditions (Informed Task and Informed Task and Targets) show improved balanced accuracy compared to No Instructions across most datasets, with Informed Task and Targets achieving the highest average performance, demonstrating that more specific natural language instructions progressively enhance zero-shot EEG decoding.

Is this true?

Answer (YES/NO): YES